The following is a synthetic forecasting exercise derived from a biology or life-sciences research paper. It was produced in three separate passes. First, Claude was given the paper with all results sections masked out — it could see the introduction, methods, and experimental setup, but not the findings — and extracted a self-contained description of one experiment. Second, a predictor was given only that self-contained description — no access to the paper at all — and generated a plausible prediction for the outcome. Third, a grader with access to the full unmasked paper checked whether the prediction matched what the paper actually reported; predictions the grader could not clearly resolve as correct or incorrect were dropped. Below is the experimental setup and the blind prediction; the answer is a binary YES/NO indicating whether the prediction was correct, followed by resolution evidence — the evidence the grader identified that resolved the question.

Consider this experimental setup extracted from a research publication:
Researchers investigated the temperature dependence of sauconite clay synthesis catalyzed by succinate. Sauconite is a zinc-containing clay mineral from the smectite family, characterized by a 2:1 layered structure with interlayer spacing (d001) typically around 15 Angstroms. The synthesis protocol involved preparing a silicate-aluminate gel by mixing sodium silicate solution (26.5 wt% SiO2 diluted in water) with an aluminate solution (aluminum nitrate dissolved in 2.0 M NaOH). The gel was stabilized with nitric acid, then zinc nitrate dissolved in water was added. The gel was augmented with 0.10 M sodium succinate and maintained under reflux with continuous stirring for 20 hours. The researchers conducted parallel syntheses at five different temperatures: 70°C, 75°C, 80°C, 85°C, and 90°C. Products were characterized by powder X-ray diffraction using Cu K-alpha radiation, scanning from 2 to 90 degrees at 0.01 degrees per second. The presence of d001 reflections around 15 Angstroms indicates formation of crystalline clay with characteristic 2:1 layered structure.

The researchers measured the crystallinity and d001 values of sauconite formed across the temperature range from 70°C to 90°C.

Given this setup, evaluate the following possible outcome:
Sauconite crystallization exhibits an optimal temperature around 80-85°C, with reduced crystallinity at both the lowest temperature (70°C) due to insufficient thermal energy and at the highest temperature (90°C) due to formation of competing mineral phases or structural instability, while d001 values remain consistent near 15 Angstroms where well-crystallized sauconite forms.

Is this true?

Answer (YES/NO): NO